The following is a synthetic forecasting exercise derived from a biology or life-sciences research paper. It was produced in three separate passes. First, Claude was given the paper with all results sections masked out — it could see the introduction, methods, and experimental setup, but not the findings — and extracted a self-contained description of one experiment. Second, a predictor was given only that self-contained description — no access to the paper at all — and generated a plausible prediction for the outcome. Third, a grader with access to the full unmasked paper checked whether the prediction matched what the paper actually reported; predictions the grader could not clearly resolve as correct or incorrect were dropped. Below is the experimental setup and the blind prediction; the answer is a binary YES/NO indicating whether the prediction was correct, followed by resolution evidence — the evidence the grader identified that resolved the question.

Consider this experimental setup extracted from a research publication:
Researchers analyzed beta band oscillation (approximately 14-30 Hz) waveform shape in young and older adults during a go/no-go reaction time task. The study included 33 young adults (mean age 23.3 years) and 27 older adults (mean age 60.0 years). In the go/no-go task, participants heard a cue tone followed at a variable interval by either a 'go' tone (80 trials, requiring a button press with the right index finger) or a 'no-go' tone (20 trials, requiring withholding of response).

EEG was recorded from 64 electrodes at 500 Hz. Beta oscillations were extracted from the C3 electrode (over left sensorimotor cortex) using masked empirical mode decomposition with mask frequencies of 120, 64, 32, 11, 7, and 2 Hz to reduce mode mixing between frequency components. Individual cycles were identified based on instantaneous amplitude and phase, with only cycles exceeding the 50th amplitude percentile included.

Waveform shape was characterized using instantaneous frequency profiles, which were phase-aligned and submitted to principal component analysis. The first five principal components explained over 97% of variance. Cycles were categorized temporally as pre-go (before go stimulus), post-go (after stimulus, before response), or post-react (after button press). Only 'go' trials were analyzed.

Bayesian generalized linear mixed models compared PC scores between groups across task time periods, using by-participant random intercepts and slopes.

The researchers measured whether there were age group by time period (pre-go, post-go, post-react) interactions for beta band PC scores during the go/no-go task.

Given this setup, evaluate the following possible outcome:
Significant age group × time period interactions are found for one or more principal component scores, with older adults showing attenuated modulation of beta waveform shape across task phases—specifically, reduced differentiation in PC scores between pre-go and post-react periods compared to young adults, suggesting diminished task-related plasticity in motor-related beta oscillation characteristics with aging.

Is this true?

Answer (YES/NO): NO